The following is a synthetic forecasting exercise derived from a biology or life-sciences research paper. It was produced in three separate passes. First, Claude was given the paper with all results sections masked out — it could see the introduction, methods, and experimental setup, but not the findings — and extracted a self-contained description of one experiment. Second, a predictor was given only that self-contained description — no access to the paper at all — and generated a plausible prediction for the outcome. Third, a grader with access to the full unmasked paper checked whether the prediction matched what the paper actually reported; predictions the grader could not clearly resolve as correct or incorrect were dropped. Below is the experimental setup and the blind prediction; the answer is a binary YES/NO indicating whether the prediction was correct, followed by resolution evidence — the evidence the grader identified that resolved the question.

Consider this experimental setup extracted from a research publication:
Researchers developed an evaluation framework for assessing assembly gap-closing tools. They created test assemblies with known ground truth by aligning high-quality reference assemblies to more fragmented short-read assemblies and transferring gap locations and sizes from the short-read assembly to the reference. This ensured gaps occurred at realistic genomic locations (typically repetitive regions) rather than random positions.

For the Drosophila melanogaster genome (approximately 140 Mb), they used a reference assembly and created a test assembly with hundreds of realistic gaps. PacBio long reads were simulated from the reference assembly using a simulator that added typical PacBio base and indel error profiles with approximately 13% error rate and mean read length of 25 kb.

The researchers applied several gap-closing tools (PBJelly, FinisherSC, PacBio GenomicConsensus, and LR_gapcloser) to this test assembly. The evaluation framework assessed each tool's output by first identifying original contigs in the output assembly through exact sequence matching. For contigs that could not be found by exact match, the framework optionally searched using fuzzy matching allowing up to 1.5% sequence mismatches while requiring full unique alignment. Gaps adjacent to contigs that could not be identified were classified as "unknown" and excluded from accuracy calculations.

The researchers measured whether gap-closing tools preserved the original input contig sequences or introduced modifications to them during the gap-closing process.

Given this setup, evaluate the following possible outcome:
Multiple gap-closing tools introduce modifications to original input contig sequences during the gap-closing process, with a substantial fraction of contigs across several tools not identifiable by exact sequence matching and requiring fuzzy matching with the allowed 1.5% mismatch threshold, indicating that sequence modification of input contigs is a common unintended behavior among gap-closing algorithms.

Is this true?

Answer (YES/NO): NO